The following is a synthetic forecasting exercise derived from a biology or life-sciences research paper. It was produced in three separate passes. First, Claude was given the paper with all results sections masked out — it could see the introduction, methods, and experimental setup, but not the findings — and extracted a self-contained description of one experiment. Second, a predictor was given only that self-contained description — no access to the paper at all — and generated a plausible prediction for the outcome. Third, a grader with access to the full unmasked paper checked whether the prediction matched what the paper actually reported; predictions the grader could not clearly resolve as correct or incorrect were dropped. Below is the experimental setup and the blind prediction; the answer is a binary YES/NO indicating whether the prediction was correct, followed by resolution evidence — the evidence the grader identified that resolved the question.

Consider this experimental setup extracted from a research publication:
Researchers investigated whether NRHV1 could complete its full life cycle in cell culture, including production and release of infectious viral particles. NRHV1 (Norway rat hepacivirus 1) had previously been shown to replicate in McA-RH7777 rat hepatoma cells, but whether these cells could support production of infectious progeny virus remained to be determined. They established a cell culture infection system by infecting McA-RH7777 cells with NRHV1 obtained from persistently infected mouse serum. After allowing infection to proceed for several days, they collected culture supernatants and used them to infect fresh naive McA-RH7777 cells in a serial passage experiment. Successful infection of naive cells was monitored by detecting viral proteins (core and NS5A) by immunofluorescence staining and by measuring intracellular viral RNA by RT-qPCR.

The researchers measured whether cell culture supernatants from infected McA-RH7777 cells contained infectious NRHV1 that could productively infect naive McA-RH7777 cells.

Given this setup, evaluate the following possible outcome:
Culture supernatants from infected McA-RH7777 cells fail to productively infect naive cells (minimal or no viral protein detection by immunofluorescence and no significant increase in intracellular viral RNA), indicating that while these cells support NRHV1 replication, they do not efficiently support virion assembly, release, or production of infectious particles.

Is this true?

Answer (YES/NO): NO